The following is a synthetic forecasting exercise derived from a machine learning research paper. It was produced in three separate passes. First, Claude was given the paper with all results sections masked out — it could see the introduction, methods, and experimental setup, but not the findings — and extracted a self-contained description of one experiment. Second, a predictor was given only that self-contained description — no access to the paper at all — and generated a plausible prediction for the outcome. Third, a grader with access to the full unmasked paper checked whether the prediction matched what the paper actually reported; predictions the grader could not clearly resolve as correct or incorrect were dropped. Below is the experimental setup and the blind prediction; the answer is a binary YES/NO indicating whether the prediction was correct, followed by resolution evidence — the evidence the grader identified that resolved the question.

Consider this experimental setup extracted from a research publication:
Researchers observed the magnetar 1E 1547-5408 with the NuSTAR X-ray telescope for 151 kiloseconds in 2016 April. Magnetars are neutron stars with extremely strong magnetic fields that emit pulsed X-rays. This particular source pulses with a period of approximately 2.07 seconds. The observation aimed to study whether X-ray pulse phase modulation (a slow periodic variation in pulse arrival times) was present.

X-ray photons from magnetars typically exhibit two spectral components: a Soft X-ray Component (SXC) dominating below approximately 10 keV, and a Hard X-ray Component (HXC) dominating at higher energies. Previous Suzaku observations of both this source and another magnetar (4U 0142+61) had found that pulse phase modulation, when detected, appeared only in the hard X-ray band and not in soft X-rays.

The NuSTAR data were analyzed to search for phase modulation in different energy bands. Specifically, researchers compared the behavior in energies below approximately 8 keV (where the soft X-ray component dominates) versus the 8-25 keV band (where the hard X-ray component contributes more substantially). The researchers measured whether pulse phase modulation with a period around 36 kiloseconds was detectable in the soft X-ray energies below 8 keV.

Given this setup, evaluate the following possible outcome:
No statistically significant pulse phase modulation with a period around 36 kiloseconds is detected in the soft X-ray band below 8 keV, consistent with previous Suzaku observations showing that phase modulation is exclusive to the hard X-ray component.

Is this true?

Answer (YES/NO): YES